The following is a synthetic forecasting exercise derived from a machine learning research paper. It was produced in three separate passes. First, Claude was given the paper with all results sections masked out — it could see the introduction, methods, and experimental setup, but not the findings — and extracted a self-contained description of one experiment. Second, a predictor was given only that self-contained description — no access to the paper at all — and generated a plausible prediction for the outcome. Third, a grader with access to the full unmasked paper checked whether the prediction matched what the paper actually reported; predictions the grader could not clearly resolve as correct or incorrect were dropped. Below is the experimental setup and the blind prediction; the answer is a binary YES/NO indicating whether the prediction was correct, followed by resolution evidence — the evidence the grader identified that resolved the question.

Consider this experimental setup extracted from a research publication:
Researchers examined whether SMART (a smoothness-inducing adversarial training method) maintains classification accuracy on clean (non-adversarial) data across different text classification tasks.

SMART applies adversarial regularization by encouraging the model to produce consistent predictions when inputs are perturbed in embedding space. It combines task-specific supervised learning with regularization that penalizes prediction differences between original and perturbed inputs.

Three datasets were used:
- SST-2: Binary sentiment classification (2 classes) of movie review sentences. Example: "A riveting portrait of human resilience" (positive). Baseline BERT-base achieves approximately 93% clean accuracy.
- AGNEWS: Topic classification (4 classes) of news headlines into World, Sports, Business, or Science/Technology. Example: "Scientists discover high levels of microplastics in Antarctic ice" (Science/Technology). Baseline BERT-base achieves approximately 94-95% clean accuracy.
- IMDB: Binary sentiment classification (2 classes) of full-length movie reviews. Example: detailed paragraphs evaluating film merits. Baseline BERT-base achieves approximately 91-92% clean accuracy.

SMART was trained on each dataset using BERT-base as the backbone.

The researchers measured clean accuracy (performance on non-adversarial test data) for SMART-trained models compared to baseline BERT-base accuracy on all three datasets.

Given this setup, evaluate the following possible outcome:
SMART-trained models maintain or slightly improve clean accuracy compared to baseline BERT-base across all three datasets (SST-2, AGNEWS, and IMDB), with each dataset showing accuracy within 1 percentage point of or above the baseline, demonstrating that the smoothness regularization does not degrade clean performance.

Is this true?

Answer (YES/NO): YES